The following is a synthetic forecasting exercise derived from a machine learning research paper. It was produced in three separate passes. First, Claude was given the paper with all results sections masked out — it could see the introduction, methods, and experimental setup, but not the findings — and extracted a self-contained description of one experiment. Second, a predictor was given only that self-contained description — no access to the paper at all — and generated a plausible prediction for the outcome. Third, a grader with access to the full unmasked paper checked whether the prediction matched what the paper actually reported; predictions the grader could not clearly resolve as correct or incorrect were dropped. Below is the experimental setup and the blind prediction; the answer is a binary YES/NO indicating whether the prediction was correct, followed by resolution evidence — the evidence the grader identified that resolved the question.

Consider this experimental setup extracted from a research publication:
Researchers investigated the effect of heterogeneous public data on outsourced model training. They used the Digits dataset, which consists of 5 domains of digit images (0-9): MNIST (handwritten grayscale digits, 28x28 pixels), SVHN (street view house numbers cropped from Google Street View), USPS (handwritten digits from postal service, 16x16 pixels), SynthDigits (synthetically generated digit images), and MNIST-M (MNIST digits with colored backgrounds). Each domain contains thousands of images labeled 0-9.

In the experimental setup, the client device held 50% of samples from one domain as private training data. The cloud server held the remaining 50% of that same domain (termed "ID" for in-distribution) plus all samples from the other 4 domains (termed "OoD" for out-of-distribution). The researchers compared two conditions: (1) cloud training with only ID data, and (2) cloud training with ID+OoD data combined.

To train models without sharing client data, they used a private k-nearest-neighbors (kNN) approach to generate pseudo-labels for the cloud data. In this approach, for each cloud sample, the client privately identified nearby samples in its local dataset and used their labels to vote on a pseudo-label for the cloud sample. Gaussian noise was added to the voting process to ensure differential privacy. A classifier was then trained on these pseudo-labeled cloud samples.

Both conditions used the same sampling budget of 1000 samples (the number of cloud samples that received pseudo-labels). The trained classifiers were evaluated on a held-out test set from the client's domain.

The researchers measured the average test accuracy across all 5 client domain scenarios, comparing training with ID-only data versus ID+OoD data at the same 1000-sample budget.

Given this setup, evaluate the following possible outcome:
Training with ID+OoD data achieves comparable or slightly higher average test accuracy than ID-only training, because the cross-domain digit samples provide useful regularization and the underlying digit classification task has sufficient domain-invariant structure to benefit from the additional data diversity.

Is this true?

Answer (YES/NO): NO